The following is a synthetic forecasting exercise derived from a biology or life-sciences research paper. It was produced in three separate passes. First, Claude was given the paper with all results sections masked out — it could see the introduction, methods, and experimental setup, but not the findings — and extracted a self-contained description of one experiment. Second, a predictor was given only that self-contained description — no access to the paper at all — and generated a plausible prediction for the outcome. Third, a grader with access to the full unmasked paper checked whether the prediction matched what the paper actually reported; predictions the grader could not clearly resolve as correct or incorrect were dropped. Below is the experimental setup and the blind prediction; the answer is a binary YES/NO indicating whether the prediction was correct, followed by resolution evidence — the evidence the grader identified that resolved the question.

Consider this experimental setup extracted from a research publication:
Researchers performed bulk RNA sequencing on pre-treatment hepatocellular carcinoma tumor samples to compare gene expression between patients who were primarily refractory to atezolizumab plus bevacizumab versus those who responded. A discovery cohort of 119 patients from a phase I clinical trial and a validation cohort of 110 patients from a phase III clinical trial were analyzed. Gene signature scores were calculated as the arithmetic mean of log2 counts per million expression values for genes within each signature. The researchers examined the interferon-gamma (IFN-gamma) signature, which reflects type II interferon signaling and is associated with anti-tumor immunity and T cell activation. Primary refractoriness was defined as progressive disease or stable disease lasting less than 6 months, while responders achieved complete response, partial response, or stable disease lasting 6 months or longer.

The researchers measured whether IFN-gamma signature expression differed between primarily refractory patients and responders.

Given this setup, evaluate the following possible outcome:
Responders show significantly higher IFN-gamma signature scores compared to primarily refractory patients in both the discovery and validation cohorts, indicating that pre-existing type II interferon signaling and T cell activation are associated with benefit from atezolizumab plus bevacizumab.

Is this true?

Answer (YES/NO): YES